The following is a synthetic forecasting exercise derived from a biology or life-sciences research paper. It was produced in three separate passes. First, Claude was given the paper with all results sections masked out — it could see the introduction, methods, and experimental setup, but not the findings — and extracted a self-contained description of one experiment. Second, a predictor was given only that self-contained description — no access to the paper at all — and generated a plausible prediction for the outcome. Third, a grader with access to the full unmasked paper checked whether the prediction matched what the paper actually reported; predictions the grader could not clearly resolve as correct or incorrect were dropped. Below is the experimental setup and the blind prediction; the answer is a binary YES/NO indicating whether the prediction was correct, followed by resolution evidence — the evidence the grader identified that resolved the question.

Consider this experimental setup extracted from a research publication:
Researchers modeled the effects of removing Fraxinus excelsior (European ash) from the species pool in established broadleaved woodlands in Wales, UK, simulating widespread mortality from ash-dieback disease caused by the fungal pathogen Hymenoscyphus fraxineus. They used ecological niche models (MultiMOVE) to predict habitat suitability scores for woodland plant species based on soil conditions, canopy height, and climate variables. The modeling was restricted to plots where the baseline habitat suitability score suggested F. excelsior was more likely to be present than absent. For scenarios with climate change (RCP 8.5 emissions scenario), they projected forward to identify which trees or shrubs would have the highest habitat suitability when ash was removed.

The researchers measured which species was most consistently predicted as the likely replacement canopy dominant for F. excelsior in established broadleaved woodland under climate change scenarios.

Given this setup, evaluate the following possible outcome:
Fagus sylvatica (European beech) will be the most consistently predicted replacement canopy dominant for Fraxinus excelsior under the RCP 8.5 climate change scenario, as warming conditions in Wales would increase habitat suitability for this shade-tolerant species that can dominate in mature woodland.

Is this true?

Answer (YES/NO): NO